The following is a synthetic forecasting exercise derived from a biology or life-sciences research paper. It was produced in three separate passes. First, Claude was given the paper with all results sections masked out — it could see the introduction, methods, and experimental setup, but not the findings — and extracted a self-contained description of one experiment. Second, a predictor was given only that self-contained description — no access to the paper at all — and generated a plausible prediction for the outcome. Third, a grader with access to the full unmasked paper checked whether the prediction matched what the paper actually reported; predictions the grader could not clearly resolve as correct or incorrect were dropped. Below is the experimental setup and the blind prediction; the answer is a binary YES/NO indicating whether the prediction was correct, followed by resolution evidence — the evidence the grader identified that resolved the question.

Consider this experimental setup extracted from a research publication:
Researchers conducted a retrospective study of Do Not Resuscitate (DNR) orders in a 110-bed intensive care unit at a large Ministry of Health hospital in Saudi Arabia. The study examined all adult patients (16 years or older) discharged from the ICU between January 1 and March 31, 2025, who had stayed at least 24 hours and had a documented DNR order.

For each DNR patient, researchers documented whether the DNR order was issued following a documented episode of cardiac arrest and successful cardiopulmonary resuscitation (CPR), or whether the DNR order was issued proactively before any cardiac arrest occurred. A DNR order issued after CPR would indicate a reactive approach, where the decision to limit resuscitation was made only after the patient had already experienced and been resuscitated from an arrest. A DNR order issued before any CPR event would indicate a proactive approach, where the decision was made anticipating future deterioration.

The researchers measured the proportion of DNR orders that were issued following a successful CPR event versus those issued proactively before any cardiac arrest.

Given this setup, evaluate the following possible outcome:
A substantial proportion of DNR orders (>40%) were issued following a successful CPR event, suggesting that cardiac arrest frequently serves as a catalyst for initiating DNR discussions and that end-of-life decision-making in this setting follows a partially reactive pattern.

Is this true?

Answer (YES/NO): YES